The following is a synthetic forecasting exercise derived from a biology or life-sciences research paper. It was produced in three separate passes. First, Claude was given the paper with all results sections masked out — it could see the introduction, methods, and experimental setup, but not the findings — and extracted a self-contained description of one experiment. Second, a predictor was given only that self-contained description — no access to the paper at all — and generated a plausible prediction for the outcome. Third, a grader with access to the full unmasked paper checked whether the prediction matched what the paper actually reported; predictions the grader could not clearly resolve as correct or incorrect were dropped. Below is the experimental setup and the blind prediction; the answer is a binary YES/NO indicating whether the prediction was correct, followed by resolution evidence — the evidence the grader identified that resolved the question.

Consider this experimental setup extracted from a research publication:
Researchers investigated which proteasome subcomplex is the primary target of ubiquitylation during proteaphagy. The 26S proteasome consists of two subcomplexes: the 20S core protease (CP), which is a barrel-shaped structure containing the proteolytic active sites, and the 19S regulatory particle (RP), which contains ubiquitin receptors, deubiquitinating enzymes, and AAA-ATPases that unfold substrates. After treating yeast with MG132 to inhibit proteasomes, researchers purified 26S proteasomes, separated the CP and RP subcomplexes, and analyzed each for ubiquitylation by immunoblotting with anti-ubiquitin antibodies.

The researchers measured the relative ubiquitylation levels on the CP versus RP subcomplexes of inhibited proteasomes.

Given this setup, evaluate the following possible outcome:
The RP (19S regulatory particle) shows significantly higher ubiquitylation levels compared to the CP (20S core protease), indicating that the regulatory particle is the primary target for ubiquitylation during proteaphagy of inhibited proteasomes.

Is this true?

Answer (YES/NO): YES